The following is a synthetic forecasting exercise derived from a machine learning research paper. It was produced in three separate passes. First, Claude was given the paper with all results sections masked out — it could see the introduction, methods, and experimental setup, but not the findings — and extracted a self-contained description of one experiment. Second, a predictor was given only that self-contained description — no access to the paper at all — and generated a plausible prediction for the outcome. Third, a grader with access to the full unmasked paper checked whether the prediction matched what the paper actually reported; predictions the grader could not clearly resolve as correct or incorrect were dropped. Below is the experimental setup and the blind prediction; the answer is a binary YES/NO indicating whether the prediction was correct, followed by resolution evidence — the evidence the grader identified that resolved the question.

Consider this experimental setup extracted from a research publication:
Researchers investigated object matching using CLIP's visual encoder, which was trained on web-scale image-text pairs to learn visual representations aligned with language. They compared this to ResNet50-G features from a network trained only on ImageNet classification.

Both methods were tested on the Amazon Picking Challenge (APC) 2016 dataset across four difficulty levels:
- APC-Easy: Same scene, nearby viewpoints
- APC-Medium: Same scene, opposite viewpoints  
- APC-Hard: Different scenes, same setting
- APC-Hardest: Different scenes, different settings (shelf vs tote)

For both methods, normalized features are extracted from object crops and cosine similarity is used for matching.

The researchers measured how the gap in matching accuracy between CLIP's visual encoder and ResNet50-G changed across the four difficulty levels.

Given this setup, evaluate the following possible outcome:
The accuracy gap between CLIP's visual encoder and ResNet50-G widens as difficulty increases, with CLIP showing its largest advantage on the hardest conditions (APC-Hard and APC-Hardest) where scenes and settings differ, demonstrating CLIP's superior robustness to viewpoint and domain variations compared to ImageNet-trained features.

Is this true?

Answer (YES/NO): NO